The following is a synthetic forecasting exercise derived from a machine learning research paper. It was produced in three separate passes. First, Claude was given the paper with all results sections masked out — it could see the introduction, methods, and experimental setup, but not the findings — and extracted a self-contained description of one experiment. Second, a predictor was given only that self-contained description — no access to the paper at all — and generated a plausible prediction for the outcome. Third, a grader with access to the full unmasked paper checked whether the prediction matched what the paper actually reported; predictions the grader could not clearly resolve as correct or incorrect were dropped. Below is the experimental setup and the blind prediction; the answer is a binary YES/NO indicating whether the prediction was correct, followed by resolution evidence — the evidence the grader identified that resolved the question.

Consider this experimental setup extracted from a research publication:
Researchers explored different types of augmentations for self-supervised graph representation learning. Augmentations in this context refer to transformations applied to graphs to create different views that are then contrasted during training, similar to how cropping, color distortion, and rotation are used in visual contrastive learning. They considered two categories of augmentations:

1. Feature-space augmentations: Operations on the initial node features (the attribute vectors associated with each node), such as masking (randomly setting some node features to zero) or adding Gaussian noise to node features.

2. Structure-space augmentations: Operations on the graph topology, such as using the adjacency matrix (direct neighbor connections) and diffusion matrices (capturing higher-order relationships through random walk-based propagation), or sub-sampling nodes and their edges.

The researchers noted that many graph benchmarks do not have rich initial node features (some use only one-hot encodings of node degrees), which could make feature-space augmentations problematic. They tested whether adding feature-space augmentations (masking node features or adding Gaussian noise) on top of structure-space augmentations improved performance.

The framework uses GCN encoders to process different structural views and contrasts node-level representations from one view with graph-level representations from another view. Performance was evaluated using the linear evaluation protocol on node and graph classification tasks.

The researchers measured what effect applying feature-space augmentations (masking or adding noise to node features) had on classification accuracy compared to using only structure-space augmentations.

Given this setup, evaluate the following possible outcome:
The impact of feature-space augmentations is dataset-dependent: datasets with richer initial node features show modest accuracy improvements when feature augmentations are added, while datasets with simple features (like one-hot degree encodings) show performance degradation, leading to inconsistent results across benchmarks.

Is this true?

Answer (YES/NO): NO